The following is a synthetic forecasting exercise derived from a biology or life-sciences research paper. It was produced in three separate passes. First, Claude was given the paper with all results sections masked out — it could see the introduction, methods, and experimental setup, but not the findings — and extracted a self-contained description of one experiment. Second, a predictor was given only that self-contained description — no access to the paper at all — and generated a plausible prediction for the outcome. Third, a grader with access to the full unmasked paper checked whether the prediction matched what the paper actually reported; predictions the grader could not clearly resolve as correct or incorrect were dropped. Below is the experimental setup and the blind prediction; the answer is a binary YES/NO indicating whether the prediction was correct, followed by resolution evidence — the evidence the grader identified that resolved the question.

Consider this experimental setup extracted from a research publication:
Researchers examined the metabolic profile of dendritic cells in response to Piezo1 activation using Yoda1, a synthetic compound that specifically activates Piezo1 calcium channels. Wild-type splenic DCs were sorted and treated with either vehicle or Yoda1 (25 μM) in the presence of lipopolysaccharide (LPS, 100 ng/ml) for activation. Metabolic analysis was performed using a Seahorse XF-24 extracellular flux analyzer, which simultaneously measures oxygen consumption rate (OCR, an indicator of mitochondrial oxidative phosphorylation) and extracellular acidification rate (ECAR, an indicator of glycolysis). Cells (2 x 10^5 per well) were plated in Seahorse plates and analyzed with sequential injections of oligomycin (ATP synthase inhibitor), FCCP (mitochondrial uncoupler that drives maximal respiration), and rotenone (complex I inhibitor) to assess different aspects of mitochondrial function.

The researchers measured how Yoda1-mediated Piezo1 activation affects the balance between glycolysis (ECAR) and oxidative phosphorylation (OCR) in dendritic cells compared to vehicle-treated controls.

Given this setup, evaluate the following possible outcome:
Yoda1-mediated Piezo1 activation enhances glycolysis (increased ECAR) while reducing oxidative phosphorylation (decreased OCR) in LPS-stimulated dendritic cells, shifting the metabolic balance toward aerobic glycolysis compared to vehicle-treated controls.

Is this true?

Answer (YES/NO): NO